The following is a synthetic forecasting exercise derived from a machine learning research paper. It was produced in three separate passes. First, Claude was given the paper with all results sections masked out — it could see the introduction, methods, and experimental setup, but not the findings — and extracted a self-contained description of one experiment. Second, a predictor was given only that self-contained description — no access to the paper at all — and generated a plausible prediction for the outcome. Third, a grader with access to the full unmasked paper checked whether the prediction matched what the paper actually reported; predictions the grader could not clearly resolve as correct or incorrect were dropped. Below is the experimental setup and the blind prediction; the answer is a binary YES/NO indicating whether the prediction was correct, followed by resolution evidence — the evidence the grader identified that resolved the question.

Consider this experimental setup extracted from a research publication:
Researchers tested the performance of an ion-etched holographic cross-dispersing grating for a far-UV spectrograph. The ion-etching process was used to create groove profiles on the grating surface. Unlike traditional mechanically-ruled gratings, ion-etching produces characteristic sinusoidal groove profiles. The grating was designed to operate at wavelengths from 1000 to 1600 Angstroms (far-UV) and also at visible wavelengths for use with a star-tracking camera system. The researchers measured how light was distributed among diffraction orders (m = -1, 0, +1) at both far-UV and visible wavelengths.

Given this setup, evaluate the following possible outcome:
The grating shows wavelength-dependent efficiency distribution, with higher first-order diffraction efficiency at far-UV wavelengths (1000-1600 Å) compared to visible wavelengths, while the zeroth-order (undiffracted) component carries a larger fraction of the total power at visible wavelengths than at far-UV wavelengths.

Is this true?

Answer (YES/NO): YES